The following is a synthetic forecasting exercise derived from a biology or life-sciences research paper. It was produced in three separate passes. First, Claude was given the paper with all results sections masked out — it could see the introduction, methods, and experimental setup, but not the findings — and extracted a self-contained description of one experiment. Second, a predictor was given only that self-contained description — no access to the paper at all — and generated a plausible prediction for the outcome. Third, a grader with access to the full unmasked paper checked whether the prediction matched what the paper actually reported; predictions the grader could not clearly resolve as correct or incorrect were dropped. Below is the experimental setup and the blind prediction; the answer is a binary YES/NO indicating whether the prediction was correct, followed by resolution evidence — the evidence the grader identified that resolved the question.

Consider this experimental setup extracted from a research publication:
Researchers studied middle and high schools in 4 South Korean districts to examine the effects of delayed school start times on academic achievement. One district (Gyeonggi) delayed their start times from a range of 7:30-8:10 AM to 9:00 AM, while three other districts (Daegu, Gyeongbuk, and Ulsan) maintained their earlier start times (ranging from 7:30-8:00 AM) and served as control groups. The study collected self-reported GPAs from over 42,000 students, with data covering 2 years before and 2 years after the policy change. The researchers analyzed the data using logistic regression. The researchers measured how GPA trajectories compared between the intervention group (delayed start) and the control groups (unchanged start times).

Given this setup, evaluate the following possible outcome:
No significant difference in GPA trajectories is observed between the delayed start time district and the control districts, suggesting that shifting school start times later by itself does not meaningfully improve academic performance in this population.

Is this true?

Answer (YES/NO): YES